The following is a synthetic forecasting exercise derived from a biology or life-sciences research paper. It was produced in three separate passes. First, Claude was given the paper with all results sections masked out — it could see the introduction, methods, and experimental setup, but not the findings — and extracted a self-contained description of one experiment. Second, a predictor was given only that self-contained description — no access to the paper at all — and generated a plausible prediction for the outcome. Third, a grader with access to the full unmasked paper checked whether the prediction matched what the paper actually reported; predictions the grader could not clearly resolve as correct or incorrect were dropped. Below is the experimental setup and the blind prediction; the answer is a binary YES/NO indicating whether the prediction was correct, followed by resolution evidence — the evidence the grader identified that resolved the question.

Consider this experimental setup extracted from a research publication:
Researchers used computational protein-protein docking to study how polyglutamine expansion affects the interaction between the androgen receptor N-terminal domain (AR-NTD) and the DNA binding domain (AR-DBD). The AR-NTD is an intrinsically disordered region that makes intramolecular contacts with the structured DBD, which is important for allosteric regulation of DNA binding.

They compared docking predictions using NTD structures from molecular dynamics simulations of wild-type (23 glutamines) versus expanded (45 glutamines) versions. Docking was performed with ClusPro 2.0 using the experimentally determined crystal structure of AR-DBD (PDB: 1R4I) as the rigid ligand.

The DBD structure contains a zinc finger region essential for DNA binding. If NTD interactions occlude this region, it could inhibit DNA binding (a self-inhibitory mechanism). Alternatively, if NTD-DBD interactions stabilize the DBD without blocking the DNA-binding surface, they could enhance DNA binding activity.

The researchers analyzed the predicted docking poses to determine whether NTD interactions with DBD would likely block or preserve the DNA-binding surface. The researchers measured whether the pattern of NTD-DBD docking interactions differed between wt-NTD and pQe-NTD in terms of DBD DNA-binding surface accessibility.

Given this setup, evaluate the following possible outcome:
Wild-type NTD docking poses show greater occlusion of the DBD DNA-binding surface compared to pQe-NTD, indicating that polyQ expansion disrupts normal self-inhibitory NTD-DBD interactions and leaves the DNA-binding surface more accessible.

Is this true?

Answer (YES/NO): YES